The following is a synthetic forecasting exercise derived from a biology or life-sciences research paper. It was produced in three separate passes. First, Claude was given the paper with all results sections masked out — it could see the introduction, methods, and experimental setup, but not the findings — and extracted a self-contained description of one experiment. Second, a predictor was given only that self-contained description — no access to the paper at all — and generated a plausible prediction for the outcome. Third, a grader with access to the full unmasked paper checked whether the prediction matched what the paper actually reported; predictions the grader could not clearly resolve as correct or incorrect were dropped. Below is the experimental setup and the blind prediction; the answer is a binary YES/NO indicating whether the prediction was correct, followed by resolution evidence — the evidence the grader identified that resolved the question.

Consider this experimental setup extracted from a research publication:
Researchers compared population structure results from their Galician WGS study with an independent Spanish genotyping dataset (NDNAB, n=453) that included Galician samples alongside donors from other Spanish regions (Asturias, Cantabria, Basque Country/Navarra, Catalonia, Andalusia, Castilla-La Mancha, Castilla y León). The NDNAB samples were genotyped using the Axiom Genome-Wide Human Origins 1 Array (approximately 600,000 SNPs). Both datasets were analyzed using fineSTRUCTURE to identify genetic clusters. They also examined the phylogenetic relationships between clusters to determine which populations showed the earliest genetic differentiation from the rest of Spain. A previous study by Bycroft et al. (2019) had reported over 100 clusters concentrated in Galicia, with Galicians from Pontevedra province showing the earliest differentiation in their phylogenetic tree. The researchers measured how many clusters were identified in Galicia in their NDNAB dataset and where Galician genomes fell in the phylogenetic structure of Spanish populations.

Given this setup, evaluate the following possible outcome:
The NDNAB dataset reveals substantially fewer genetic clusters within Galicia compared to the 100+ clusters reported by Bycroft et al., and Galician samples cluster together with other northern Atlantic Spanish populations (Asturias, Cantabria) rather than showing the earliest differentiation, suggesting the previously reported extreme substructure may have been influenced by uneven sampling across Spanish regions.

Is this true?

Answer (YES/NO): NO